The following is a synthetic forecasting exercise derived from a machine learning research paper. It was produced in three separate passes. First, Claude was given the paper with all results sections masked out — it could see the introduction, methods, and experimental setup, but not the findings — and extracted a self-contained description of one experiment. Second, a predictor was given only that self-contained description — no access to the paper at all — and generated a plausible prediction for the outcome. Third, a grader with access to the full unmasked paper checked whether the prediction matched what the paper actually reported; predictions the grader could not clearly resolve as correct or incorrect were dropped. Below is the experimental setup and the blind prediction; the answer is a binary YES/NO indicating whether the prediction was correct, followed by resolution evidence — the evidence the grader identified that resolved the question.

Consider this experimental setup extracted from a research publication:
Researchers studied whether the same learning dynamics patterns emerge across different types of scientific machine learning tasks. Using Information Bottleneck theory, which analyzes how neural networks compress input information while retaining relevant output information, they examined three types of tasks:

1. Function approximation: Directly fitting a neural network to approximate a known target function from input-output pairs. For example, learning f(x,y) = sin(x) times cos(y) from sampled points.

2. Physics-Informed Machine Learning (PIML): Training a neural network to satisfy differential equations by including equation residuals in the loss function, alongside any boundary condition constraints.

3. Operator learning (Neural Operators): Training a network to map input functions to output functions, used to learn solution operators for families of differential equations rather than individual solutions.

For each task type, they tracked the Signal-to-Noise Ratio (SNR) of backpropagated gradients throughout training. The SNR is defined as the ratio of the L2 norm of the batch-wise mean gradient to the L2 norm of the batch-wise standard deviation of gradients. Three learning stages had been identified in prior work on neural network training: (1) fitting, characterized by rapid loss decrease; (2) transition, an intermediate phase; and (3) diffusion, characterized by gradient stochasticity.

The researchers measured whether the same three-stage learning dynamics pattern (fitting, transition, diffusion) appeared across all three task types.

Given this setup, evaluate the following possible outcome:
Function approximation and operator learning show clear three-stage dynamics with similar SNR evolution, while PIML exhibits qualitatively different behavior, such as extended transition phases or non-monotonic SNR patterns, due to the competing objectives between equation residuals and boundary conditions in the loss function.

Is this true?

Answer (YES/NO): NO